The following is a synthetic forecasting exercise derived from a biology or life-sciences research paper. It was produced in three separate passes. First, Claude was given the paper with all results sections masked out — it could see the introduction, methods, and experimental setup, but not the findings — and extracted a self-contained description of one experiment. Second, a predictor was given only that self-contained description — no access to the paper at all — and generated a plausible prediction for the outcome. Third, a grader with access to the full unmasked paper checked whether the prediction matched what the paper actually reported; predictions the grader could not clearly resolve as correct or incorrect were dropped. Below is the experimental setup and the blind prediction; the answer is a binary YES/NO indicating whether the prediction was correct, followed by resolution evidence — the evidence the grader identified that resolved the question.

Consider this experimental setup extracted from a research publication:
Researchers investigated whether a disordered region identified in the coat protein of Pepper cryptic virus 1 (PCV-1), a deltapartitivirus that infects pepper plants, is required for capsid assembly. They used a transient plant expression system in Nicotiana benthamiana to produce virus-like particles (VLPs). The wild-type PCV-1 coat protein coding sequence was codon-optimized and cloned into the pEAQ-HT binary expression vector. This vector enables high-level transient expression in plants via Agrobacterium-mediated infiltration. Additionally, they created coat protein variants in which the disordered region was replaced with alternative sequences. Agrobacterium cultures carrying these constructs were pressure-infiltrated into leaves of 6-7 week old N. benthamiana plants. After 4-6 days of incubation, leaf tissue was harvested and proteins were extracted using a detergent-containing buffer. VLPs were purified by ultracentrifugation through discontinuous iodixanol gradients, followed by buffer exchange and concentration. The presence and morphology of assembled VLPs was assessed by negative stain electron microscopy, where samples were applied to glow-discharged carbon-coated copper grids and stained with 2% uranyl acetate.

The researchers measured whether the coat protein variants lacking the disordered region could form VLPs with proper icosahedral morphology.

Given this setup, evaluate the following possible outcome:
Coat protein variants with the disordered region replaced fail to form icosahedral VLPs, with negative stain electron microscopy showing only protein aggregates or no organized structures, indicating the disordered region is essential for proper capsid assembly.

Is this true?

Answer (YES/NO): NO